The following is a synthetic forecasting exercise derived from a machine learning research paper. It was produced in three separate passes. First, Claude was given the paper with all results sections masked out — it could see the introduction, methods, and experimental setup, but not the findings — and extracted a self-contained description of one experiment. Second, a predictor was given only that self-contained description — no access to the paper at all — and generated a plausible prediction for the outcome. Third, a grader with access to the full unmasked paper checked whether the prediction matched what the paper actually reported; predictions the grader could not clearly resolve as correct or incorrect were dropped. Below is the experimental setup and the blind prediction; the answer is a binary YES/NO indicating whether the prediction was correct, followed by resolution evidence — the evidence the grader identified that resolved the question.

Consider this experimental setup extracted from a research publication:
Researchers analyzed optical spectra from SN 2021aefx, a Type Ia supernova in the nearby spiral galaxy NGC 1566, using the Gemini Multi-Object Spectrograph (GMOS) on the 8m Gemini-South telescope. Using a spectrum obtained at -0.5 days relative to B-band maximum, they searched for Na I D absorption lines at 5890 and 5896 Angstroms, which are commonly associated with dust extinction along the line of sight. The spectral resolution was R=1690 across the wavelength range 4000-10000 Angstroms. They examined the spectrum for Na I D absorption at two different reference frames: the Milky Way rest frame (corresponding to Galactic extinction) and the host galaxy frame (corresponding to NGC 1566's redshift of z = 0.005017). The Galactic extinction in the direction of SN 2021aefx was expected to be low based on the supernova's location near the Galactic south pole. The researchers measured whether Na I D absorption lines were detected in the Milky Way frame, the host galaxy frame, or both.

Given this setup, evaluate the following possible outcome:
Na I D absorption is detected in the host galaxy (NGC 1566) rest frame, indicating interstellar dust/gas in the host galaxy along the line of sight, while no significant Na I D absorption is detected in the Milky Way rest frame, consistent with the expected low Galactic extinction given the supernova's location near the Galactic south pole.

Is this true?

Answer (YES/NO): YES